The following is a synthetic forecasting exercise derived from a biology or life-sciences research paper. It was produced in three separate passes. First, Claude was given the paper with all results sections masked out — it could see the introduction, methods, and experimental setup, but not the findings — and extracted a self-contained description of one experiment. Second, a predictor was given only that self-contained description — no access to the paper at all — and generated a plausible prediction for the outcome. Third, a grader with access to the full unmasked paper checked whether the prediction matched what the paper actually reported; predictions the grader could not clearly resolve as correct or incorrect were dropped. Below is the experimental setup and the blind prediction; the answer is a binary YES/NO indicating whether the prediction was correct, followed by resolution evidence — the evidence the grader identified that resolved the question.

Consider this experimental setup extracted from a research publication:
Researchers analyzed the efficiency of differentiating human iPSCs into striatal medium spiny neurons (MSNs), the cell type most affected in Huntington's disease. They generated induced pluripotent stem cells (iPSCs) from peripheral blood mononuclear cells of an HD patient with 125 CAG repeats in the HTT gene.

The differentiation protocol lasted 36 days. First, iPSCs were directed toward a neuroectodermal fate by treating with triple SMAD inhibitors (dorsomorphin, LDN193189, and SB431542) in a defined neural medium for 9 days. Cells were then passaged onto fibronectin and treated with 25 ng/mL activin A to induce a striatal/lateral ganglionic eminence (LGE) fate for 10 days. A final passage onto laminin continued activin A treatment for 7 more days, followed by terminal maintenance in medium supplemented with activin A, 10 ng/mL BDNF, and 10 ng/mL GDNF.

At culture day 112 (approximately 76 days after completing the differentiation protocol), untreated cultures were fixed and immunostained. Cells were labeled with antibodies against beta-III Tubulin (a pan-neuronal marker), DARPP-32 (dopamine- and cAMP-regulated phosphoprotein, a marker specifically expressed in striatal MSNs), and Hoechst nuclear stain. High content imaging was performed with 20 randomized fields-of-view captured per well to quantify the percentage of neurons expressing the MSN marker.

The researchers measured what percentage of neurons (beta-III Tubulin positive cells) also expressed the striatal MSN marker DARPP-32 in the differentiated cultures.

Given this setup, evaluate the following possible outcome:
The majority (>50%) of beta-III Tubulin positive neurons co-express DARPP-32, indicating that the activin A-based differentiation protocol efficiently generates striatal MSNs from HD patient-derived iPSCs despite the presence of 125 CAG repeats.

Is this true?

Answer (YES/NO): NO